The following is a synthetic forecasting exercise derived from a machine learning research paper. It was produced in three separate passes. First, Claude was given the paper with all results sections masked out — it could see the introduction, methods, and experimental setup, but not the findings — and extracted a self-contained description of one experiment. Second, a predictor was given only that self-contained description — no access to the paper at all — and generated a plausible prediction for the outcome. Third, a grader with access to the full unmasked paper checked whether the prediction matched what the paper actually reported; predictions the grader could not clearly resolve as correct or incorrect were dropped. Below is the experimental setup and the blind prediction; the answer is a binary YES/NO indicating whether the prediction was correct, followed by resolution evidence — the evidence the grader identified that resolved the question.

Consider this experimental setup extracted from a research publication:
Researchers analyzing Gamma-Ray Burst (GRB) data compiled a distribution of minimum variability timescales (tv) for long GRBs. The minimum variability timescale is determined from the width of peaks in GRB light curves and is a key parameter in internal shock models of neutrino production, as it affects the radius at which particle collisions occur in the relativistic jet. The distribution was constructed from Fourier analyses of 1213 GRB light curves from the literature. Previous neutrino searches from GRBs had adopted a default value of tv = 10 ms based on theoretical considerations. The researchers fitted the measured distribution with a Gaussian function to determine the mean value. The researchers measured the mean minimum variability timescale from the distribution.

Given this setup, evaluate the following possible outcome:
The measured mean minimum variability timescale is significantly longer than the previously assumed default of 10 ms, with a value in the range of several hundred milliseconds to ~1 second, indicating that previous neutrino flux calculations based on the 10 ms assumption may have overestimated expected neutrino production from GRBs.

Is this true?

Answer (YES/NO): YES